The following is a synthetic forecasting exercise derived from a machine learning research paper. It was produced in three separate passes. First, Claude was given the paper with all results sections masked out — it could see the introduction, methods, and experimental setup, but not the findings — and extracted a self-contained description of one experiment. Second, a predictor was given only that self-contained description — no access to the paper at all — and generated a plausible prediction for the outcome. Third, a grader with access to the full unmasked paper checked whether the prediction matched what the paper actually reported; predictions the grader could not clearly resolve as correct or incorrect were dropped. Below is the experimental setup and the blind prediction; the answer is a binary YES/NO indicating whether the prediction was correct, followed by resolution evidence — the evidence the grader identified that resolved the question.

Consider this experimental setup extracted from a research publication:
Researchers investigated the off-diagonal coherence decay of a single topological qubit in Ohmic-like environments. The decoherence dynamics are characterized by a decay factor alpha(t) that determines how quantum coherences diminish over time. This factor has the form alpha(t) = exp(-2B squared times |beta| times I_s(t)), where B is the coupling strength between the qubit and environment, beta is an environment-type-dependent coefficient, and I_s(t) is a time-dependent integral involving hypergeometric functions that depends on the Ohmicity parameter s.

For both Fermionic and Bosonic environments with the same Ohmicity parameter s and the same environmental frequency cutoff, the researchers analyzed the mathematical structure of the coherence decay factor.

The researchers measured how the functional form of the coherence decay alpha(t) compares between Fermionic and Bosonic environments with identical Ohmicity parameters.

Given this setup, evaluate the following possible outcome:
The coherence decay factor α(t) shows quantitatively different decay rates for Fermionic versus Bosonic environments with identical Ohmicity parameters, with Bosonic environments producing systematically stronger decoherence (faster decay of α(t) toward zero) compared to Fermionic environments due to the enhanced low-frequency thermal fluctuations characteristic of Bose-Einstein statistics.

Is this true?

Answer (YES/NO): NO